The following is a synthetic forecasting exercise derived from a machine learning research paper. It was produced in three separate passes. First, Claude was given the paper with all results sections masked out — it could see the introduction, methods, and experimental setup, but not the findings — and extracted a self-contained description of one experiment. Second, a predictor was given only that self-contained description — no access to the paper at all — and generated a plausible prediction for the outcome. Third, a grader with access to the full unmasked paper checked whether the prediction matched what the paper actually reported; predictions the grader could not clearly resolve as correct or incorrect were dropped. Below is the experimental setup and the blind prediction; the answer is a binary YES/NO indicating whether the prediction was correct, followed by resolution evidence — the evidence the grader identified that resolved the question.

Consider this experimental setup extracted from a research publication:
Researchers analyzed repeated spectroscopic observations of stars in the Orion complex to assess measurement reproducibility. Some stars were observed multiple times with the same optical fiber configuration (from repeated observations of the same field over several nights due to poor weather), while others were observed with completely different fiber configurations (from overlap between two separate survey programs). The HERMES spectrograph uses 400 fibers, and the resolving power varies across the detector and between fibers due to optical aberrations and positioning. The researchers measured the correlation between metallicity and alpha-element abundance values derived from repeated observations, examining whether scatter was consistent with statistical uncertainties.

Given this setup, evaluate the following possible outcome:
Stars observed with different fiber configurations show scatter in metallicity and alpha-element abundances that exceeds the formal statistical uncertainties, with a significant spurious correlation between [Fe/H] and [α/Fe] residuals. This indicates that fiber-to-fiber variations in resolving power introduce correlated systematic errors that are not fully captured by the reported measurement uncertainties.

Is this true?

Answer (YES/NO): NO